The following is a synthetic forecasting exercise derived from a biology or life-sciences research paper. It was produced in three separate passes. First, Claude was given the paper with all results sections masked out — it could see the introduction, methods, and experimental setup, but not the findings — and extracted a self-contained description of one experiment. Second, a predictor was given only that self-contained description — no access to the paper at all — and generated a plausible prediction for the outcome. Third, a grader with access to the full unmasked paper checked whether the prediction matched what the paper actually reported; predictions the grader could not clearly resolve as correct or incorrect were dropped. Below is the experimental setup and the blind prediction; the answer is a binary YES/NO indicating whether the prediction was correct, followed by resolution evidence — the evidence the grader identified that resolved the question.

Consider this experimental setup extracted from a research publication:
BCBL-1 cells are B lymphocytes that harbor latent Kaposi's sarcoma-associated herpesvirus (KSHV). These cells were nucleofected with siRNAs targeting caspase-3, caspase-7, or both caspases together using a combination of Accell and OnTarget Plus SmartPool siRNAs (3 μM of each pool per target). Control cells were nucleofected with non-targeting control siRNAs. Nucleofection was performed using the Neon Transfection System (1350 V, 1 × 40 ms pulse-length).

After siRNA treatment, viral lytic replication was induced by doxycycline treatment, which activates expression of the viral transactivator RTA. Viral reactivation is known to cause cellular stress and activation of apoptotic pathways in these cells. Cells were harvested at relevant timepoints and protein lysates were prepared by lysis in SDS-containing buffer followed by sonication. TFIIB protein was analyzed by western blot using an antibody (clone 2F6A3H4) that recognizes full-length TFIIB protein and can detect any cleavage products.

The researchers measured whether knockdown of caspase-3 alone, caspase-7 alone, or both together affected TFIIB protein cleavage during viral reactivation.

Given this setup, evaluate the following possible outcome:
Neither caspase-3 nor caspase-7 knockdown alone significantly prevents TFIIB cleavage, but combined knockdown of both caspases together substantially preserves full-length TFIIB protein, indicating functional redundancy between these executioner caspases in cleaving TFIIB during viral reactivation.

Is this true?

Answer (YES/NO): NO